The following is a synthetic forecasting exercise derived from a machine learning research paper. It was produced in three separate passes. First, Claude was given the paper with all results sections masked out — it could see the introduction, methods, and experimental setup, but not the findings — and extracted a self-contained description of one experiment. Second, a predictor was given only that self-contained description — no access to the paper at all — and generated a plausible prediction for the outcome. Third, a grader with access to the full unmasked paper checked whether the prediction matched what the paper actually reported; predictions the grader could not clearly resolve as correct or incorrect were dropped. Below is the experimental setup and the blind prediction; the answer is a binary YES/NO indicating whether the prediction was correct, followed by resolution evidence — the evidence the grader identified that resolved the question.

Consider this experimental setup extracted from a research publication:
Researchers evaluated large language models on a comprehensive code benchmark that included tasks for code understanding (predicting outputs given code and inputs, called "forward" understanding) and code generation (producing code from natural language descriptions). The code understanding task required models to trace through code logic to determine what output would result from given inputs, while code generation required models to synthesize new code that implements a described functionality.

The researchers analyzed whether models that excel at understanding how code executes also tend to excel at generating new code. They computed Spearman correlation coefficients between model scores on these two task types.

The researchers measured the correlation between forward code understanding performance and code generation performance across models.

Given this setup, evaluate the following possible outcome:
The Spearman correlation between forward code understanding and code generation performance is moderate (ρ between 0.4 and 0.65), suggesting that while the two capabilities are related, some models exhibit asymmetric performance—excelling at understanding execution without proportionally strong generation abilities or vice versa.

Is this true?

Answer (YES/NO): NO